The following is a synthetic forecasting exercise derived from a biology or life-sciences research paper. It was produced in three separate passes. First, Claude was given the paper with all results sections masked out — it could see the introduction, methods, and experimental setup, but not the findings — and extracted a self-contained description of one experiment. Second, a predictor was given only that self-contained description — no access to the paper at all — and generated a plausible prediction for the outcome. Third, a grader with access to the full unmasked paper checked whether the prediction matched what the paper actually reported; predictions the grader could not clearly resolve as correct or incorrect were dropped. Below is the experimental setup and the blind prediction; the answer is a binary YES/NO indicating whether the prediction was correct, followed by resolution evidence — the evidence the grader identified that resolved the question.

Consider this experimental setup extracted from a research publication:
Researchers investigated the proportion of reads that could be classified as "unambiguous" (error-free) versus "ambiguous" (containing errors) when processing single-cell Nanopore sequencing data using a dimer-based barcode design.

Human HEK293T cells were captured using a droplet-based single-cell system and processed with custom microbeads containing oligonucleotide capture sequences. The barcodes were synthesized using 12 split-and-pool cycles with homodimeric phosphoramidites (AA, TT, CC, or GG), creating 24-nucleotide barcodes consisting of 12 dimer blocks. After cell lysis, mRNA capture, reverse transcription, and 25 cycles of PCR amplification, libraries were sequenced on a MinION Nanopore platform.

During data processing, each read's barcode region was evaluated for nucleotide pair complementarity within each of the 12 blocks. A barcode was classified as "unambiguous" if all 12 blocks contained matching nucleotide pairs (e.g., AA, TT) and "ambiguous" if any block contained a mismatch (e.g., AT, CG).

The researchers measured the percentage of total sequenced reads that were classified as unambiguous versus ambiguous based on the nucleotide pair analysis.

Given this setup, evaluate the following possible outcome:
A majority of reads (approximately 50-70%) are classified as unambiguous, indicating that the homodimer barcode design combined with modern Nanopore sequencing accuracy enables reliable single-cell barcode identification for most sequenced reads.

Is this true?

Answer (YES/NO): NO